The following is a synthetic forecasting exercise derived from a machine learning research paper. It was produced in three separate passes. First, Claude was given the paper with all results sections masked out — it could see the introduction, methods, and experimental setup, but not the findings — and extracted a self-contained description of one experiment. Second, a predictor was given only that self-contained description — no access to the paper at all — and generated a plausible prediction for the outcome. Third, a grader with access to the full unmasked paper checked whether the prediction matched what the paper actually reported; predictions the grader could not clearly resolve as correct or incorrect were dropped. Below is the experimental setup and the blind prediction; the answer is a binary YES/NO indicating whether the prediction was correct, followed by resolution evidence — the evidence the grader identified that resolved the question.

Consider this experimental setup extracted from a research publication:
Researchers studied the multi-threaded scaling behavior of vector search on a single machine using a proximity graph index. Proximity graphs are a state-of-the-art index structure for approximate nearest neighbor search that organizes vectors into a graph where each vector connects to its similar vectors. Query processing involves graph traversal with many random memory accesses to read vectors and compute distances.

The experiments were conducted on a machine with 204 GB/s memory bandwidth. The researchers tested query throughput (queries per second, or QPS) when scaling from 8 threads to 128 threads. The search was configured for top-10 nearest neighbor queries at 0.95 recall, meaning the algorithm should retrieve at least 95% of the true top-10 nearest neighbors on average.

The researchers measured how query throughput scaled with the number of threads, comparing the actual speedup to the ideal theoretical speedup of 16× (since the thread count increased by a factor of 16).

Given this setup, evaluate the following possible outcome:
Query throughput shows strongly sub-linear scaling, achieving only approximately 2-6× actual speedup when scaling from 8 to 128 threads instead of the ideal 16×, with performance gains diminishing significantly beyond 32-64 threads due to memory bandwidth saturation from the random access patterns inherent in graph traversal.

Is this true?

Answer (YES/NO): YES